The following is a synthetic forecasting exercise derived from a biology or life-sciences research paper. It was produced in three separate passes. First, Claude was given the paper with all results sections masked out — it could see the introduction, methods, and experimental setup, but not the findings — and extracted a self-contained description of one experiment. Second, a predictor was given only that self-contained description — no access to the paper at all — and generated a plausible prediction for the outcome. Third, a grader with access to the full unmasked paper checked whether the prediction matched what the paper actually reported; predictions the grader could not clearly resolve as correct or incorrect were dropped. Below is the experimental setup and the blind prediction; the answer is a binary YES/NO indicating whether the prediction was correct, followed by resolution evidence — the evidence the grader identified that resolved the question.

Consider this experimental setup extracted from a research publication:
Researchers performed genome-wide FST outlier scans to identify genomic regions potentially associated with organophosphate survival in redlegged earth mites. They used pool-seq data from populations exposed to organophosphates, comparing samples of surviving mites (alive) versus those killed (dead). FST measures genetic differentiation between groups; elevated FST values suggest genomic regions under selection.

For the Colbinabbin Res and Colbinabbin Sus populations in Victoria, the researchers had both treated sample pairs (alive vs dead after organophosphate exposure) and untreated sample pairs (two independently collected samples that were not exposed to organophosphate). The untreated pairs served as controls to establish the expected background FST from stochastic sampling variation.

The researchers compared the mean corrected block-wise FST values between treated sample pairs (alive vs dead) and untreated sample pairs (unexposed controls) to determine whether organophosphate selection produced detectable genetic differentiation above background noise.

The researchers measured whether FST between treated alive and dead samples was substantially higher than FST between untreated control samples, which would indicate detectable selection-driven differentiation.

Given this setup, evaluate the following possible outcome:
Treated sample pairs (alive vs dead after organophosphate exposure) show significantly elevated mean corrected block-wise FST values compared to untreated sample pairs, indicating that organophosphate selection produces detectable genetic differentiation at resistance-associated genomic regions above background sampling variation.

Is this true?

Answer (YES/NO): NO